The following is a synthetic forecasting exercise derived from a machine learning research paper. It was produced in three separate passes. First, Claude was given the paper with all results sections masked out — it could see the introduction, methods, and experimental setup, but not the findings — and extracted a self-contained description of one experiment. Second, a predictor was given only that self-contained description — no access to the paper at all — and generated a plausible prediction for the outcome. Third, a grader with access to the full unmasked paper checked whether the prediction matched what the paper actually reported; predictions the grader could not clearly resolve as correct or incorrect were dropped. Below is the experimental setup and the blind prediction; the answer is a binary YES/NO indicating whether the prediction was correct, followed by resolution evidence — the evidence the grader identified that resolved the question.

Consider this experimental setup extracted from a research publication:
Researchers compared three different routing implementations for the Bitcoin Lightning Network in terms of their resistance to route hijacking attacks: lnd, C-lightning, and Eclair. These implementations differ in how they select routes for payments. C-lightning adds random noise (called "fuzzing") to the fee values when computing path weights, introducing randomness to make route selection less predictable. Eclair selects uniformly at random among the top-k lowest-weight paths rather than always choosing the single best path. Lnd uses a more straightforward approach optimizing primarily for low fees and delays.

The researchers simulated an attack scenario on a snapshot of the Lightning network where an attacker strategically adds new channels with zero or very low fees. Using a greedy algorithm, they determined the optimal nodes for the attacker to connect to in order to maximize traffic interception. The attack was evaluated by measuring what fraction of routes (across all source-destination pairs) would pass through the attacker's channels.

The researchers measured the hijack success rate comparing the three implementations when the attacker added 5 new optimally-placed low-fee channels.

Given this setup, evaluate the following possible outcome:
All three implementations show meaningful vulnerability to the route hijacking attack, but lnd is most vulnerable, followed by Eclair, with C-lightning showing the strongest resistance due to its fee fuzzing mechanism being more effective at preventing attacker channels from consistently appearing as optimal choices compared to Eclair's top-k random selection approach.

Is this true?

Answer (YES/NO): NO